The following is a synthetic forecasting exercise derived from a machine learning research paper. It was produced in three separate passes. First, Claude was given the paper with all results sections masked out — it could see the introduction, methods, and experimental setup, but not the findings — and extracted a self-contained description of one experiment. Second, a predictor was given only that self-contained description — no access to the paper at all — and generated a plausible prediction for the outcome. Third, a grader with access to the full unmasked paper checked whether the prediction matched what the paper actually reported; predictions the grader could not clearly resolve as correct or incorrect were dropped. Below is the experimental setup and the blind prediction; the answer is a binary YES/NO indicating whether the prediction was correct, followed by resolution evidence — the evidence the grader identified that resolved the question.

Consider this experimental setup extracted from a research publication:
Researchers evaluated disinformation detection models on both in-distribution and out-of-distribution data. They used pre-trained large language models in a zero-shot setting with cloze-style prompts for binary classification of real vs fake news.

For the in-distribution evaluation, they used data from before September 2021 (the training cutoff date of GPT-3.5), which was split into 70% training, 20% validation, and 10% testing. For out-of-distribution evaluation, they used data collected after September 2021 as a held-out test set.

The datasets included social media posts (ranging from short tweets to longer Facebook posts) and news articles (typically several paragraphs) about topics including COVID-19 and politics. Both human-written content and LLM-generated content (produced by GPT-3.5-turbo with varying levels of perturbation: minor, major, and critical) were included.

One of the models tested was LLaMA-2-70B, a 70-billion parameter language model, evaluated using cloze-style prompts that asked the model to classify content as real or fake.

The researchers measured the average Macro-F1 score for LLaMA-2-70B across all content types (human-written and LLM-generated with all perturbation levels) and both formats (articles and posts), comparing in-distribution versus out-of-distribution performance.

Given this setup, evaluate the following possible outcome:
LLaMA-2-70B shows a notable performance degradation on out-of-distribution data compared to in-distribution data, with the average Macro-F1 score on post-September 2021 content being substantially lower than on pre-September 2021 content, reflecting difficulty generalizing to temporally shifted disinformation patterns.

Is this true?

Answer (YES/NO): NO